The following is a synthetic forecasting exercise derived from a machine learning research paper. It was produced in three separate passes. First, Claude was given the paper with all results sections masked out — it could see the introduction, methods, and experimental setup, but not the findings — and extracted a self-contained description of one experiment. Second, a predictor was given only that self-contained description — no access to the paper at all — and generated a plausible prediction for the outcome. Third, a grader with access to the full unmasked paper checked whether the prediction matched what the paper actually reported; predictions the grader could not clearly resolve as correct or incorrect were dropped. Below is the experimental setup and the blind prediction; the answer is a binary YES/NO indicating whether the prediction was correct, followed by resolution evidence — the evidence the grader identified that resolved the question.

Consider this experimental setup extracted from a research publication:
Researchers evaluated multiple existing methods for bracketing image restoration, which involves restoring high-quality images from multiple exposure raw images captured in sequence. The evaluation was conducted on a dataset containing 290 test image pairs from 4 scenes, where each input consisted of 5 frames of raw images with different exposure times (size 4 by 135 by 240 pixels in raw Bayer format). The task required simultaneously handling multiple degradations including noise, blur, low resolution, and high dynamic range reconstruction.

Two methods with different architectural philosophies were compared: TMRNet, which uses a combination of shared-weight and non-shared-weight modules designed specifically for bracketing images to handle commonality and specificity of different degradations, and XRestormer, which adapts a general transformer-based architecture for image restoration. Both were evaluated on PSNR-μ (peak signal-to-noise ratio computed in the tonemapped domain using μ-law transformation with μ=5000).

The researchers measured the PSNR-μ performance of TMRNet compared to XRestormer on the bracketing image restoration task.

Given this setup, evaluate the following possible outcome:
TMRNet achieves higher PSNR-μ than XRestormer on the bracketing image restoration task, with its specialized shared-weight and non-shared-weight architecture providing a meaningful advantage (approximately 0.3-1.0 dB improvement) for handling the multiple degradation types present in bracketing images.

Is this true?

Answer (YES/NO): NO